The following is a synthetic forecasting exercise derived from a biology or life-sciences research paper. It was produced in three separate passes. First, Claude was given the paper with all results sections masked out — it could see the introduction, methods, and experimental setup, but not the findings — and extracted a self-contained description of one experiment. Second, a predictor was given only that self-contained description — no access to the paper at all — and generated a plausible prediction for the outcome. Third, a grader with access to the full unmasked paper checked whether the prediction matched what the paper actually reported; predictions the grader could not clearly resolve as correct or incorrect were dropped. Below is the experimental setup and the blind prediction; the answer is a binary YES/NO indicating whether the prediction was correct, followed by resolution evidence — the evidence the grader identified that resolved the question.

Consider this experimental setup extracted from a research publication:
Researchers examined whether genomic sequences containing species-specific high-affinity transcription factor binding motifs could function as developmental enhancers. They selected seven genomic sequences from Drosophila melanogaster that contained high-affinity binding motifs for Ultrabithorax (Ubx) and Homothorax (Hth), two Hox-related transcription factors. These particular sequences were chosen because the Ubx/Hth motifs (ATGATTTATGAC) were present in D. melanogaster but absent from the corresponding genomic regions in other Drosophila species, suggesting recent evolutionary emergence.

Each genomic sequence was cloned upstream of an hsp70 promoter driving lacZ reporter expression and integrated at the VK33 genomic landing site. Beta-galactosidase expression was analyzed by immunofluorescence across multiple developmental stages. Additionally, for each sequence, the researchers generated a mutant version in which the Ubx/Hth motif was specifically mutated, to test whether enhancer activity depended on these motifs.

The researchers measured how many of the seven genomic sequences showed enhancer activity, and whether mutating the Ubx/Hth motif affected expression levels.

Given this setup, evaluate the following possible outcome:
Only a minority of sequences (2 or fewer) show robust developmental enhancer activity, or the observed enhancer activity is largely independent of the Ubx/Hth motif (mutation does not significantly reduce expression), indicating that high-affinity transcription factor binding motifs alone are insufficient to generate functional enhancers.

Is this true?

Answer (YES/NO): NO